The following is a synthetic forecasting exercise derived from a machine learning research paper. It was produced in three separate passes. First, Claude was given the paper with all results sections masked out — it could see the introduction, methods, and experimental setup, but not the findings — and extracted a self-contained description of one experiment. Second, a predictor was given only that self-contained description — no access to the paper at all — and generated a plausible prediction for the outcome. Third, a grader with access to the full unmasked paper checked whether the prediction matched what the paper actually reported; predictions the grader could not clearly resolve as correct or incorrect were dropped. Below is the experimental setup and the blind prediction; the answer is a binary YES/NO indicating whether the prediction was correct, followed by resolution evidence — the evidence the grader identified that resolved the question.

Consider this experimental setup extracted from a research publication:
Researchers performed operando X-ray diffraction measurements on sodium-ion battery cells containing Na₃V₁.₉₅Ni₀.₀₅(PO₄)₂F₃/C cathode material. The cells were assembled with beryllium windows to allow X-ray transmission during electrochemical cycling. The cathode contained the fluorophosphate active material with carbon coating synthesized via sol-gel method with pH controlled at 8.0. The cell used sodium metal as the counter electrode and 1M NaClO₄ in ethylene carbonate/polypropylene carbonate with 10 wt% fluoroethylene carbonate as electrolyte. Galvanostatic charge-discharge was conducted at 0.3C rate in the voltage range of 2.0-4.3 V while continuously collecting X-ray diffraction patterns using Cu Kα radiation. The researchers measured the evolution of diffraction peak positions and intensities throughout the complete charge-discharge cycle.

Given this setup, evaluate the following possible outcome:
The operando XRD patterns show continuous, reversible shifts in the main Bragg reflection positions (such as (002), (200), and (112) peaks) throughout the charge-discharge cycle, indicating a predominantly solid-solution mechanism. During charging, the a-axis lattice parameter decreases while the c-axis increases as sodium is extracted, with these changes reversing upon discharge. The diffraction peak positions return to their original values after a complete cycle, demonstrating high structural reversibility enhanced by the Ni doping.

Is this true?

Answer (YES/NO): NO